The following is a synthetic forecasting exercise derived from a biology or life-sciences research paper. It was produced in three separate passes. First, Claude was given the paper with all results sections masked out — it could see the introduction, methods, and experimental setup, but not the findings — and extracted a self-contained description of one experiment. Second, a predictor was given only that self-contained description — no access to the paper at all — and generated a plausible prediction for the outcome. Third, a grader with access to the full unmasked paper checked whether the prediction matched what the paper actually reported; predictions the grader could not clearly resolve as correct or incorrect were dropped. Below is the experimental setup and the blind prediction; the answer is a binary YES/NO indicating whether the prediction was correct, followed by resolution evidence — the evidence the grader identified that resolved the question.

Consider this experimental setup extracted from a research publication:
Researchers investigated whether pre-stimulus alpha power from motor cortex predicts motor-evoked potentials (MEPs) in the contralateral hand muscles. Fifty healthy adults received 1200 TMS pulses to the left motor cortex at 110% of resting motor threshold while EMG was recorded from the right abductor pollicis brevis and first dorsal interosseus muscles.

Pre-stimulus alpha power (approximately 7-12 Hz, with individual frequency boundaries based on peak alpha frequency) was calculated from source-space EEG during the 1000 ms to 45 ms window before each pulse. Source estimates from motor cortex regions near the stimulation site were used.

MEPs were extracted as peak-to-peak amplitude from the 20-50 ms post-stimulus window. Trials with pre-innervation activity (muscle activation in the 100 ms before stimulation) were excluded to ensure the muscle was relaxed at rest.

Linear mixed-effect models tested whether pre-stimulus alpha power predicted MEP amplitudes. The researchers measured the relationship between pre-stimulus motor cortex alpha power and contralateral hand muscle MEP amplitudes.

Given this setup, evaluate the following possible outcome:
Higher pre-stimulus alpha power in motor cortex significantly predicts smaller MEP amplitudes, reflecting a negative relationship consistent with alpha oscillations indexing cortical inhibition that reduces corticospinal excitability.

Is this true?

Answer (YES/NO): NO